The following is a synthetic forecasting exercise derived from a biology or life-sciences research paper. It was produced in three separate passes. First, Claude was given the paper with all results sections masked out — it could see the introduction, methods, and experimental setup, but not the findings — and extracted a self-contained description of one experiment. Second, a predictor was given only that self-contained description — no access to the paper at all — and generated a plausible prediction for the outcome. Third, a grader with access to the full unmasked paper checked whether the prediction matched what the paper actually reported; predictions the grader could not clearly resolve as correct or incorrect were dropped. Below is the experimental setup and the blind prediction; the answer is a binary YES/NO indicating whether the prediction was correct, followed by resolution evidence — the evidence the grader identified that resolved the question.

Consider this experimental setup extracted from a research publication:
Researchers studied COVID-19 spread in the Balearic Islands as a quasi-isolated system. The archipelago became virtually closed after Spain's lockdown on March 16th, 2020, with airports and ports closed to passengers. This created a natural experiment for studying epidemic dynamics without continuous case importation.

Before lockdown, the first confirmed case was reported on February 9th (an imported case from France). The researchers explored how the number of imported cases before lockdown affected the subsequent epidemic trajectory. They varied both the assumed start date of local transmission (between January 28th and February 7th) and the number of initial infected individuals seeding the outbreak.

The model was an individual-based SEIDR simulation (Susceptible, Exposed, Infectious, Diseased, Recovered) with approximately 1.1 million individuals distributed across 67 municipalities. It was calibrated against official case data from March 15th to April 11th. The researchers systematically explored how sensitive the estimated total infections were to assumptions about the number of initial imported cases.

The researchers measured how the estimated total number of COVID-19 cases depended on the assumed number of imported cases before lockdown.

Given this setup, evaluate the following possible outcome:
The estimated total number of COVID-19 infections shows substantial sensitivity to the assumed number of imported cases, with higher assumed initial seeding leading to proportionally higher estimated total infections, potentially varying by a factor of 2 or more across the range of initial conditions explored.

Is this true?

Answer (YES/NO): YES